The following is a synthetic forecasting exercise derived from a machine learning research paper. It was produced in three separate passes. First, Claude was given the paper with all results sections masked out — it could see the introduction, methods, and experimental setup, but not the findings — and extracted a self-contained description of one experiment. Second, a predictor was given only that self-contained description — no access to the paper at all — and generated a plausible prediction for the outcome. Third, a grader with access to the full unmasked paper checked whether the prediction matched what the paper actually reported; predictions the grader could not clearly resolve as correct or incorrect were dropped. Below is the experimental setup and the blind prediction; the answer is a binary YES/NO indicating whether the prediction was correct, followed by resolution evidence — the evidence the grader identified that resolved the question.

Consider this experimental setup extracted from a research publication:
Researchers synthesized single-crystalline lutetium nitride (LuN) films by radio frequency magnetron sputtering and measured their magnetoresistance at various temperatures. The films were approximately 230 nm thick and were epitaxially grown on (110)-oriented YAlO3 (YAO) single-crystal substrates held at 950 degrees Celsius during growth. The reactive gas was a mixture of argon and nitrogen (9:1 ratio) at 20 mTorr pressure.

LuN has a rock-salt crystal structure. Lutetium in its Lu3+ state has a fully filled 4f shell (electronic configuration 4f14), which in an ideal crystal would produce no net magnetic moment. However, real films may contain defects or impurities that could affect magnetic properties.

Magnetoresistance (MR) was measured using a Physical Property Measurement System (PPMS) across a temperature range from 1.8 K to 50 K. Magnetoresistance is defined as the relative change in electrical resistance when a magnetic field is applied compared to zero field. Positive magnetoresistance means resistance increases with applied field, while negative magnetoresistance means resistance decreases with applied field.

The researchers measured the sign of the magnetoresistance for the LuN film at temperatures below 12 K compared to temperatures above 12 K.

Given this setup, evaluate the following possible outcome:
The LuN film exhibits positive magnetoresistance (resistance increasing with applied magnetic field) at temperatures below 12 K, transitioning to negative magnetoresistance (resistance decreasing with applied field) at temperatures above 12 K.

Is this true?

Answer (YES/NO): NO